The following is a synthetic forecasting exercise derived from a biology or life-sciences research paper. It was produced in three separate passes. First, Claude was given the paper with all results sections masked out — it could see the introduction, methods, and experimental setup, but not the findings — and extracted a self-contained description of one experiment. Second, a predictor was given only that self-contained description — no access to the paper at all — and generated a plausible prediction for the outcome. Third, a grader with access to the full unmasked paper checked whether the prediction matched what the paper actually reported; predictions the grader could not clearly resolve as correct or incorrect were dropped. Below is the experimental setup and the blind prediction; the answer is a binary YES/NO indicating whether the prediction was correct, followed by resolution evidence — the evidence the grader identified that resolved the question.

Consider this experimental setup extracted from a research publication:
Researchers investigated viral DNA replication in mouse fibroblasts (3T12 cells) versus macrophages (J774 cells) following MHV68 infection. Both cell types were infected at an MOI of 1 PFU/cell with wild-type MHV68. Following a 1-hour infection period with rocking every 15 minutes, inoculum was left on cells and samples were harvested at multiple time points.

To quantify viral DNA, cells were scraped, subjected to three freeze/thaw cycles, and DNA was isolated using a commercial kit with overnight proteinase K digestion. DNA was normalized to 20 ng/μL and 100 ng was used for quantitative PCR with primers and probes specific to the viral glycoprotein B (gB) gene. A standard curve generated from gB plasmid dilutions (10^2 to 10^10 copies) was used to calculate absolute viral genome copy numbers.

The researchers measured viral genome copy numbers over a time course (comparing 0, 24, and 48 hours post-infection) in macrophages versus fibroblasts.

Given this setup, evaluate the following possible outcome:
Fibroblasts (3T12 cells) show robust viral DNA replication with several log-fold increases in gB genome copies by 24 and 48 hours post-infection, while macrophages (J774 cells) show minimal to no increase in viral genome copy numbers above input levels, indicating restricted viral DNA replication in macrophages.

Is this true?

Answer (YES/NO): YES